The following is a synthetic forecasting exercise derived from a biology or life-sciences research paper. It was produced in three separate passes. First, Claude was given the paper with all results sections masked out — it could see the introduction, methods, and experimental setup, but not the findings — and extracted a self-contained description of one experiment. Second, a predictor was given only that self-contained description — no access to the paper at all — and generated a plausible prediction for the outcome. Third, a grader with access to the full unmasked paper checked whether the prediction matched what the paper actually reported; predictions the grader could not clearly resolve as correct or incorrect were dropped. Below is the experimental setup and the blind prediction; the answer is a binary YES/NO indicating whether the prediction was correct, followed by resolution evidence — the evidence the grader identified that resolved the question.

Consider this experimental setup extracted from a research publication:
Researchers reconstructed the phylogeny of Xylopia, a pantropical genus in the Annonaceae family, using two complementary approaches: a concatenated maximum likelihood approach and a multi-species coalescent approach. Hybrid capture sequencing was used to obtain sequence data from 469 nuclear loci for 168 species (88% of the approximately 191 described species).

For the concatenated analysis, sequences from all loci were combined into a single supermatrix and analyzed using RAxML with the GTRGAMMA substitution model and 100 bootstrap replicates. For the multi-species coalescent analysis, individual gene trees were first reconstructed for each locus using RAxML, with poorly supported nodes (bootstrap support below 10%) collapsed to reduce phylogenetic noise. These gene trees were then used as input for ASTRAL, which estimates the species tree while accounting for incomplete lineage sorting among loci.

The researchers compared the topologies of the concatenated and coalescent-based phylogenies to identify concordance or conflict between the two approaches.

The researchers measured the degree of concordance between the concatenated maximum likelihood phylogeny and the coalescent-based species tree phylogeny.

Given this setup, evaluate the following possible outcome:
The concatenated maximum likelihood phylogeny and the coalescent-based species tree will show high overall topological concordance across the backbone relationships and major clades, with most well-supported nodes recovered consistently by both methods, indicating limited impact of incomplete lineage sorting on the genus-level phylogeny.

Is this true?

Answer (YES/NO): YES